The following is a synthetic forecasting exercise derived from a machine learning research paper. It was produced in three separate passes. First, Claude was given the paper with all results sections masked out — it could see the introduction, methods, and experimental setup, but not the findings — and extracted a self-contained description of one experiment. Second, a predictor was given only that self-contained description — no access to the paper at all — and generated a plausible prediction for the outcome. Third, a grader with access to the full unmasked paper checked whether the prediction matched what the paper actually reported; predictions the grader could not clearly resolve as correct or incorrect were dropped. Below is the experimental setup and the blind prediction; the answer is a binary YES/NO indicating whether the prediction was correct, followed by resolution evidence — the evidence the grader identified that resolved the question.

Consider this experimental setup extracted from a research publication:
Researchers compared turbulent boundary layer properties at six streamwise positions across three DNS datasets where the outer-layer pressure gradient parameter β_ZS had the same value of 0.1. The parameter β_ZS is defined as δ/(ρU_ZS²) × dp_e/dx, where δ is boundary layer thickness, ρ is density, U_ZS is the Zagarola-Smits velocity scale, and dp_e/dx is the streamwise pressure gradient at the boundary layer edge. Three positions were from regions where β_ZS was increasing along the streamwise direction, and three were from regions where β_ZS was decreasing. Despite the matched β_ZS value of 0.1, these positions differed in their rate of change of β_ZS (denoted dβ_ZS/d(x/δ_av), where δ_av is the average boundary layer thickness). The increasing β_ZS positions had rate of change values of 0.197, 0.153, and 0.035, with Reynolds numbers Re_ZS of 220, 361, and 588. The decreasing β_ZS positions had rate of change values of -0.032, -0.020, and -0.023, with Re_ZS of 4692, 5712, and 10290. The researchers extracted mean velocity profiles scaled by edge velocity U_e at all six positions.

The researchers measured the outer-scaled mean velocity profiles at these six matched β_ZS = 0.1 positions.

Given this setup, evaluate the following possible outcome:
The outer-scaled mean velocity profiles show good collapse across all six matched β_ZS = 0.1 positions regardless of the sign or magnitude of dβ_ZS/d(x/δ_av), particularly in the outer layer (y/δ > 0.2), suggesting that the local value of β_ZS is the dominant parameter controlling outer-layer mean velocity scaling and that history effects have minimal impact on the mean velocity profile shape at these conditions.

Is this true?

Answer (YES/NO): NO